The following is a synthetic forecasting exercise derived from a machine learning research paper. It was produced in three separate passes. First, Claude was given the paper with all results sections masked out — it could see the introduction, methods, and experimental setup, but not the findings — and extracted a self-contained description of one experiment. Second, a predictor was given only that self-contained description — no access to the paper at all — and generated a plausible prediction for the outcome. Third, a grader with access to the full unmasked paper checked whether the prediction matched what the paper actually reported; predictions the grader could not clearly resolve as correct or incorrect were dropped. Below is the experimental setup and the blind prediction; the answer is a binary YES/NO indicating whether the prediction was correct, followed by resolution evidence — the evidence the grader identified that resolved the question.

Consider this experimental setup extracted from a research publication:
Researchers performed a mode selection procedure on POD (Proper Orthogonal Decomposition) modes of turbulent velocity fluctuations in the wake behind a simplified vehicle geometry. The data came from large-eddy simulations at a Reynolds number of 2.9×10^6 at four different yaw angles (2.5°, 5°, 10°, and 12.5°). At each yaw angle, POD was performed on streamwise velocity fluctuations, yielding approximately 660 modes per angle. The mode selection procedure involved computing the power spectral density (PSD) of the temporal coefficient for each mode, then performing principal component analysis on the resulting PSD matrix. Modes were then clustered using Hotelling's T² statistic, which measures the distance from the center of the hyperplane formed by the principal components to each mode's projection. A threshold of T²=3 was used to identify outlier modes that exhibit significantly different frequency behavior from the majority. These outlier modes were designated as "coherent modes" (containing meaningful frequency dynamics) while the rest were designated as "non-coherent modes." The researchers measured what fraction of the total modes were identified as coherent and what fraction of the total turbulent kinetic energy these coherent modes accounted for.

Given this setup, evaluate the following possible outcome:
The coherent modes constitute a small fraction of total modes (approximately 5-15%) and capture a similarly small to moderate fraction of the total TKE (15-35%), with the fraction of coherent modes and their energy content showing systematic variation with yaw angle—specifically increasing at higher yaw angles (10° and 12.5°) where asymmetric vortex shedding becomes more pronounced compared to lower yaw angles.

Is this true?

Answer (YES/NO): NO